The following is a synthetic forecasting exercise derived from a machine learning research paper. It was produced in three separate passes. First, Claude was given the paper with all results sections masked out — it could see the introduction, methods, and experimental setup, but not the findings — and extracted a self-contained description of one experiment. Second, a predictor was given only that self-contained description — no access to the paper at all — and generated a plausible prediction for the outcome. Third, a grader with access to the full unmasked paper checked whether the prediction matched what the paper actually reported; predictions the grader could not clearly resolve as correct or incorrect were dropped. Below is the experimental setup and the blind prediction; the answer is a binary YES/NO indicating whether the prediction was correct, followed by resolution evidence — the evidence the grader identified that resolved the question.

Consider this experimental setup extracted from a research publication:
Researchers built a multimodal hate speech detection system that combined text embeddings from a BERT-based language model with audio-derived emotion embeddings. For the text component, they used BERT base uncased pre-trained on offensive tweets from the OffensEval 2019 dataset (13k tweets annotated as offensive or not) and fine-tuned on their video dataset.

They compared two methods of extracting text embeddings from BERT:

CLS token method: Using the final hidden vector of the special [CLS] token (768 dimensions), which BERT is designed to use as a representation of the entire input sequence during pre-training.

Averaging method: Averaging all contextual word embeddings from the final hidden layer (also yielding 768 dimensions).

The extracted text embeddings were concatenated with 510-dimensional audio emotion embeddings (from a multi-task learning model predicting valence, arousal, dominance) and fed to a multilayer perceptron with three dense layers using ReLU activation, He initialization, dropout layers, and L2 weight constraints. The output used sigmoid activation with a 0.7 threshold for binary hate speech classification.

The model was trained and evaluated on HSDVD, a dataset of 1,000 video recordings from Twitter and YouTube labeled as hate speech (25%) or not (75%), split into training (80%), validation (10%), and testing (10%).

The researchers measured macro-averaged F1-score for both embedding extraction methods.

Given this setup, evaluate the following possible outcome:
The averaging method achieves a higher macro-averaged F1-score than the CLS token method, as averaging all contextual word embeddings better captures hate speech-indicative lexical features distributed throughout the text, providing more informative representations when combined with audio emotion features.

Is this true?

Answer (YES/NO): NO